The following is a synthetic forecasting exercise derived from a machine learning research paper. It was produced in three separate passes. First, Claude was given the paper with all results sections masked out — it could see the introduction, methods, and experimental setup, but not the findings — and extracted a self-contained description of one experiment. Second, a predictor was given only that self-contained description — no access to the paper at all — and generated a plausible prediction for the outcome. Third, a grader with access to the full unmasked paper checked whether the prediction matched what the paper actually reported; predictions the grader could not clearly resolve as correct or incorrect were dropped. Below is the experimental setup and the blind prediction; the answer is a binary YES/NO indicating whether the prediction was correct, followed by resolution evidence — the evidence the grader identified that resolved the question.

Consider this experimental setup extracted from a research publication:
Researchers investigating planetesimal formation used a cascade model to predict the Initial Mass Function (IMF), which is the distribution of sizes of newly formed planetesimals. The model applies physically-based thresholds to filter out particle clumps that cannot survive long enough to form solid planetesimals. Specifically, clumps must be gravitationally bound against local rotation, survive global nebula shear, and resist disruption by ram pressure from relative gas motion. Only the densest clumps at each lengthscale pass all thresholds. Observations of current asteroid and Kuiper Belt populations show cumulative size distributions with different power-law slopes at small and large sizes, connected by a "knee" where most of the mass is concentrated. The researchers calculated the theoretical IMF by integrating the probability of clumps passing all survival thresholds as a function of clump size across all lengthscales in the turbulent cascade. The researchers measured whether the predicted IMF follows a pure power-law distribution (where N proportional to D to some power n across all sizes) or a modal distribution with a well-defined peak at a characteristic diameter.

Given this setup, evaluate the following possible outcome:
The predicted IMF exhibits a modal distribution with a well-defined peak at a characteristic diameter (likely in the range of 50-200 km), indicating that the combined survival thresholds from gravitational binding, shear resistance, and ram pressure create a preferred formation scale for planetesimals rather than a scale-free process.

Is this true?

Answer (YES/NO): NO